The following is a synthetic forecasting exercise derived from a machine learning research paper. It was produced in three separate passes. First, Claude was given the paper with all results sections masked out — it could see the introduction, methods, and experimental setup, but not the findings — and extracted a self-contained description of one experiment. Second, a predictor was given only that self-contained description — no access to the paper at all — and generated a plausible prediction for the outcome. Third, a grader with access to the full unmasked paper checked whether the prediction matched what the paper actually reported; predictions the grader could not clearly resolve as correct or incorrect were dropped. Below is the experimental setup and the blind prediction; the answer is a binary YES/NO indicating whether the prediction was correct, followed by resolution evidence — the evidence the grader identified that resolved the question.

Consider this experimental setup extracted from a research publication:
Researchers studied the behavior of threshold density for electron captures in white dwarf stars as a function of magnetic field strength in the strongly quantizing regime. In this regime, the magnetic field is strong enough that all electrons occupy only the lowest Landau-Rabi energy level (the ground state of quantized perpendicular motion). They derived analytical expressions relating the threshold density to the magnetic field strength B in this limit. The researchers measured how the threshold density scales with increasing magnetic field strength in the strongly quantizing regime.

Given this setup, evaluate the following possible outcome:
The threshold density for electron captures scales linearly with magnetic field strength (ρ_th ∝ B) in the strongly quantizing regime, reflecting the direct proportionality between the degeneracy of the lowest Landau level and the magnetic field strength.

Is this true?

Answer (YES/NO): YES